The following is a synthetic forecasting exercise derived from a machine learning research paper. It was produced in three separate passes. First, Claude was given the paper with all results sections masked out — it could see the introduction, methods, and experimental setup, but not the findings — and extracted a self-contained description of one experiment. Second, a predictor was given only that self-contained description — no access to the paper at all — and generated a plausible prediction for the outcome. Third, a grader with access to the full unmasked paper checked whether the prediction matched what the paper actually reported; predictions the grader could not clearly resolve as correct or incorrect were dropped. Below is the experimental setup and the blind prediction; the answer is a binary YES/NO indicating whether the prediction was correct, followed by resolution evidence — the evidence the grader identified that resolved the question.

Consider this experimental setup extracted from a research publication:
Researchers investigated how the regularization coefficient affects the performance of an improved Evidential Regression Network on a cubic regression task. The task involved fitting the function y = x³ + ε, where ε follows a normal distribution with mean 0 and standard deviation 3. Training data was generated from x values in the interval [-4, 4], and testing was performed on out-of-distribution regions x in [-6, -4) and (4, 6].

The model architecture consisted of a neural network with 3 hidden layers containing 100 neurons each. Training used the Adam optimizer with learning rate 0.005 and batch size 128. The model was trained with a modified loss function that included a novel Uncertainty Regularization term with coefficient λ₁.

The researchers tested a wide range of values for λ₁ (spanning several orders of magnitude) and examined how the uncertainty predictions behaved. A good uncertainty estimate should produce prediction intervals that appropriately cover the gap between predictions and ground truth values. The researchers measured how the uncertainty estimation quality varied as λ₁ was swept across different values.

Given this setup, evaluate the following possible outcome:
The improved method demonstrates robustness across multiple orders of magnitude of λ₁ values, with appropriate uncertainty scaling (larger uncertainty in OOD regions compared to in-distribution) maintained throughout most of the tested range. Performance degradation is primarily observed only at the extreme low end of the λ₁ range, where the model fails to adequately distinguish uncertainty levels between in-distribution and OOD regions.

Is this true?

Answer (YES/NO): NO